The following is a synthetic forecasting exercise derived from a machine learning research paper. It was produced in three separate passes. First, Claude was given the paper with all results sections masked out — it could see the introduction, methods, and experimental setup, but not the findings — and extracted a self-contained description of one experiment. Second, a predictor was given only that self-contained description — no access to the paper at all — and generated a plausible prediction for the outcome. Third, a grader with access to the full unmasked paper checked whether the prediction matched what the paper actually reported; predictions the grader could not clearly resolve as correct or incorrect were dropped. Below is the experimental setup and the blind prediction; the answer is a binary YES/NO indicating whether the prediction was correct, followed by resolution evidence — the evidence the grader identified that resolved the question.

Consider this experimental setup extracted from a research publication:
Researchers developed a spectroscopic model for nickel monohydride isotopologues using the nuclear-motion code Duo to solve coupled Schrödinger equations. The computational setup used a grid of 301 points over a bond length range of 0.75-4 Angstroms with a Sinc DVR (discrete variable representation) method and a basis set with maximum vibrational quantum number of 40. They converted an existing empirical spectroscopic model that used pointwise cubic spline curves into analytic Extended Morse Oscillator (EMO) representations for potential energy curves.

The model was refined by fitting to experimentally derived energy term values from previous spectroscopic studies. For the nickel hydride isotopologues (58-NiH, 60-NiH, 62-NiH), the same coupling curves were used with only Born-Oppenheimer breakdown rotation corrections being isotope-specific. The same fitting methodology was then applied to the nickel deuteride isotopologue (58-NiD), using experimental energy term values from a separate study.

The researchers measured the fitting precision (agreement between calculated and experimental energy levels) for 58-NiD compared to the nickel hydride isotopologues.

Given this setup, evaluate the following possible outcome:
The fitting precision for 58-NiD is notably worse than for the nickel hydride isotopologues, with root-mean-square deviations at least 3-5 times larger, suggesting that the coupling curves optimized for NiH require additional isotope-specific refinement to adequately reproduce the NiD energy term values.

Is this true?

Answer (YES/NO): NO